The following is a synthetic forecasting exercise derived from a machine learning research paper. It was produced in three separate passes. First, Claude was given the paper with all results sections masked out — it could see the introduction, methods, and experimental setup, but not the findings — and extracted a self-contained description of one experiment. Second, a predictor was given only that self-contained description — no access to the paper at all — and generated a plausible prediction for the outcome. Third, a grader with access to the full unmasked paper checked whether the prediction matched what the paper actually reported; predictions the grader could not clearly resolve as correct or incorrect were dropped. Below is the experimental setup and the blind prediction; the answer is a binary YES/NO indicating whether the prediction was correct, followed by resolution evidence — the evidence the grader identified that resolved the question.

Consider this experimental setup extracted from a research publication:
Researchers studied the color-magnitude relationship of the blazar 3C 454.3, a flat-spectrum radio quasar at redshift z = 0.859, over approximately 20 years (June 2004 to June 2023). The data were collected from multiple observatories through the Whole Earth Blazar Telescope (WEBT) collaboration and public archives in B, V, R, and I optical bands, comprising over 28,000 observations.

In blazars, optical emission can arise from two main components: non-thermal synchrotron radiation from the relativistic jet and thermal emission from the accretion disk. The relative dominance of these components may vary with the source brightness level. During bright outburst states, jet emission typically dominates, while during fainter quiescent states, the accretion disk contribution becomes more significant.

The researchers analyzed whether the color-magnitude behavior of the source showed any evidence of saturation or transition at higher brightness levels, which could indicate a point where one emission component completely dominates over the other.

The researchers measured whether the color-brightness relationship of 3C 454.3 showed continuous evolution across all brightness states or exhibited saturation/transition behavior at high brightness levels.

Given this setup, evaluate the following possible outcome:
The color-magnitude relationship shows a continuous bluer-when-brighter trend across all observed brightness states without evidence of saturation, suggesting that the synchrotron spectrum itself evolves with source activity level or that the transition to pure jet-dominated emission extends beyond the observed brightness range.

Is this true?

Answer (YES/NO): NO